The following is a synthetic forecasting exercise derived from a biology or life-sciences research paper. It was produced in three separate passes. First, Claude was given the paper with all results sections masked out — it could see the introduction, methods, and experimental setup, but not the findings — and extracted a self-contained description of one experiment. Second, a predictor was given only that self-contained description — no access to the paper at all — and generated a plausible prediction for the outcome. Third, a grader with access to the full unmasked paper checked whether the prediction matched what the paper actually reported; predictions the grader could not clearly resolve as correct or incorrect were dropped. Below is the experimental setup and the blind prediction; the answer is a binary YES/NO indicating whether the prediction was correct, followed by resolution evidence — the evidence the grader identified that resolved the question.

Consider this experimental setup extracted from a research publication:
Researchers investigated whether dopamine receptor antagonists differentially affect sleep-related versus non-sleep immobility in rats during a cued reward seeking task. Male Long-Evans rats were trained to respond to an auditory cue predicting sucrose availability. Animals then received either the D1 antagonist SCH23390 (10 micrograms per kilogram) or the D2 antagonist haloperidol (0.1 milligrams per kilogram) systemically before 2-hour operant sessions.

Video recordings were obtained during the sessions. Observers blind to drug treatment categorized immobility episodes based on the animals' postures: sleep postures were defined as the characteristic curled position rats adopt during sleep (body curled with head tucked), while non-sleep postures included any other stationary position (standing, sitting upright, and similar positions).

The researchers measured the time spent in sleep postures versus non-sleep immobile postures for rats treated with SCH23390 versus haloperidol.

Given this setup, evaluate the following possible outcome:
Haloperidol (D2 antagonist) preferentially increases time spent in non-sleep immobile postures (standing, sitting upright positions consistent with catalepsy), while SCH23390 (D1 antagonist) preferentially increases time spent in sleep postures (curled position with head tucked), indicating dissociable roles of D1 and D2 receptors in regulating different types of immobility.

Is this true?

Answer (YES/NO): YES